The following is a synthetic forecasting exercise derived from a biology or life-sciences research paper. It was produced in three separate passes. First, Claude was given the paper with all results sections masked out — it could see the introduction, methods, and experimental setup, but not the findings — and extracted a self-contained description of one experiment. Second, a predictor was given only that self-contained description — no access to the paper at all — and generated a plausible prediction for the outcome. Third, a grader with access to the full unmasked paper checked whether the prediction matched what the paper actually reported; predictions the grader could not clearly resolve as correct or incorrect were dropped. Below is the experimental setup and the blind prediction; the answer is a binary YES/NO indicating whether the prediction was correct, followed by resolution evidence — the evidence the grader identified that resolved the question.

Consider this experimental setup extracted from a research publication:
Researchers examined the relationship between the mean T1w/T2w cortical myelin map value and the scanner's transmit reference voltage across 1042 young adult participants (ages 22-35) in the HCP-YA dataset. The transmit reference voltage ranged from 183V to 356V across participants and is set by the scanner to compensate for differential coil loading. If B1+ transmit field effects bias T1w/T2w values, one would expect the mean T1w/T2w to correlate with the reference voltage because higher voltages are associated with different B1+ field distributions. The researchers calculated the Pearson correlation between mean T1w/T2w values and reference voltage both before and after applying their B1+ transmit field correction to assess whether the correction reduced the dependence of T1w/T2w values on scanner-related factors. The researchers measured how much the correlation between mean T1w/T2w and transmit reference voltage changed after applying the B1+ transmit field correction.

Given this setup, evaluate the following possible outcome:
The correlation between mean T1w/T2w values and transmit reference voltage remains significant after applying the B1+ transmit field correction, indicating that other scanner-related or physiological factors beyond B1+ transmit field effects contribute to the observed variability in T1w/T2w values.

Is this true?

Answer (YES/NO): YES